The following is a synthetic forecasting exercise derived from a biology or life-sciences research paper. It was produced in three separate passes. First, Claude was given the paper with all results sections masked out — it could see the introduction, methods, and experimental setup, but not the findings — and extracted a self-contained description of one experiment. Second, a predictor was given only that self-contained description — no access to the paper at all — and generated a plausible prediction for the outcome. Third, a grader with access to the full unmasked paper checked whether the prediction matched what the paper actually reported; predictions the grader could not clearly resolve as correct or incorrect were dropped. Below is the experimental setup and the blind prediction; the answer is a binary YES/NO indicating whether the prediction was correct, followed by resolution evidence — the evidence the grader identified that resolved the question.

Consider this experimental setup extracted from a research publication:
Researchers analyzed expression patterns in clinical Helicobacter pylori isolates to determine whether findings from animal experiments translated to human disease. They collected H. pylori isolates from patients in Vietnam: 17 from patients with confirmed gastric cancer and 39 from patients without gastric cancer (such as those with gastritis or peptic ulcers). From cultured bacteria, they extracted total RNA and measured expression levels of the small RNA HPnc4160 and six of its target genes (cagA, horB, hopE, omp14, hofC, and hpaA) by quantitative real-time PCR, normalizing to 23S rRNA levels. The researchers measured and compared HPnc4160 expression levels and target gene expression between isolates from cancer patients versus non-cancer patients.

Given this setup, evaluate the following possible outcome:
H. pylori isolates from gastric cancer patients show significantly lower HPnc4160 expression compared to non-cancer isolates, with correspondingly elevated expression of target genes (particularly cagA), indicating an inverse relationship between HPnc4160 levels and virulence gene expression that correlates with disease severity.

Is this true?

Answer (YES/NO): YES